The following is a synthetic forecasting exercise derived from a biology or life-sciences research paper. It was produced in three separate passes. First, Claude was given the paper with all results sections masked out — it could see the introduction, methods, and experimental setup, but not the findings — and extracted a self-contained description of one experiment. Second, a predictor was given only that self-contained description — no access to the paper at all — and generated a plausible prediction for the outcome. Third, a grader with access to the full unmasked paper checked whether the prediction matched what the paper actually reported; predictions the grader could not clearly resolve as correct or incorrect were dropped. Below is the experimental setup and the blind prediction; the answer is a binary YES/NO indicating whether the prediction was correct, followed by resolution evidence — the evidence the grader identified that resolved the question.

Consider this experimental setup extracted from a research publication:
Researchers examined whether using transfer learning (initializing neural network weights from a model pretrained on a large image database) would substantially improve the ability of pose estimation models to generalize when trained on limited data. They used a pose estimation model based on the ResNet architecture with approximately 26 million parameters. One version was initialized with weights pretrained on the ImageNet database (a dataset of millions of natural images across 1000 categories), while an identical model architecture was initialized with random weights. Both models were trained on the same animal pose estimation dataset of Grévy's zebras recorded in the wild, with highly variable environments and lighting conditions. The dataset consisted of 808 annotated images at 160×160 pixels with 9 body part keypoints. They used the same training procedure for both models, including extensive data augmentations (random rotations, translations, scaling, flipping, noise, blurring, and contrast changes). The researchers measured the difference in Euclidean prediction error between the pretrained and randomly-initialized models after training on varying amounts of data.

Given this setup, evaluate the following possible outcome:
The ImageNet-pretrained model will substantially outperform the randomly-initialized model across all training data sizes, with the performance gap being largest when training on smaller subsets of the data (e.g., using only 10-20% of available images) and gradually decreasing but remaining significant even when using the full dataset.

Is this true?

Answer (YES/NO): NO